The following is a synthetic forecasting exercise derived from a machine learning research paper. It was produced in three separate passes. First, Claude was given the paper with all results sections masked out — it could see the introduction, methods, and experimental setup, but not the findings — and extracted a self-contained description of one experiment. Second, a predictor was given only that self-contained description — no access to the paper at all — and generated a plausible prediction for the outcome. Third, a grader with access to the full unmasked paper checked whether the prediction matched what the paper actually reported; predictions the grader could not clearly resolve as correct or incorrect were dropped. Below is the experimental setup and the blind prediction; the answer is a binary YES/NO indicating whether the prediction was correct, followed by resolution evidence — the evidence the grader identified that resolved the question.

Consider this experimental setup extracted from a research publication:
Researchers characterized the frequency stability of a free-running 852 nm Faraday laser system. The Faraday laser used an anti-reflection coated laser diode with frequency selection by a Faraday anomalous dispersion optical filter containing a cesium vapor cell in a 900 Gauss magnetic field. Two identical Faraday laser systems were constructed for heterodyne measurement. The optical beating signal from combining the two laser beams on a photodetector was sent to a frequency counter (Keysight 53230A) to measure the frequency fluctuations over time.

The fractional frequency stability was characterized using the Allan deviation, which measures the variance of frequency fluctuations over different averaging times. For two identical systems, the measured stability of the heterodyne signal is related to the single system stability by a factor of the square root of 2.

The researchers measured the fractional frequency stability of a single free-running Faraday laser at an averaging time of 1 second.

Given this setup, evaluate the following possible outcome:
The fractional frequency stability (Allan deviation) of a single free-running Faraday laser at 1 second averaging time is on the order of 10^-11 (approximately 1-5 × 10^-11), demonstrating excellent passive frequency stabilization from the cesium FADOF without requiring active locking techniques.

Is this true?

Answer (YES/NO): NO